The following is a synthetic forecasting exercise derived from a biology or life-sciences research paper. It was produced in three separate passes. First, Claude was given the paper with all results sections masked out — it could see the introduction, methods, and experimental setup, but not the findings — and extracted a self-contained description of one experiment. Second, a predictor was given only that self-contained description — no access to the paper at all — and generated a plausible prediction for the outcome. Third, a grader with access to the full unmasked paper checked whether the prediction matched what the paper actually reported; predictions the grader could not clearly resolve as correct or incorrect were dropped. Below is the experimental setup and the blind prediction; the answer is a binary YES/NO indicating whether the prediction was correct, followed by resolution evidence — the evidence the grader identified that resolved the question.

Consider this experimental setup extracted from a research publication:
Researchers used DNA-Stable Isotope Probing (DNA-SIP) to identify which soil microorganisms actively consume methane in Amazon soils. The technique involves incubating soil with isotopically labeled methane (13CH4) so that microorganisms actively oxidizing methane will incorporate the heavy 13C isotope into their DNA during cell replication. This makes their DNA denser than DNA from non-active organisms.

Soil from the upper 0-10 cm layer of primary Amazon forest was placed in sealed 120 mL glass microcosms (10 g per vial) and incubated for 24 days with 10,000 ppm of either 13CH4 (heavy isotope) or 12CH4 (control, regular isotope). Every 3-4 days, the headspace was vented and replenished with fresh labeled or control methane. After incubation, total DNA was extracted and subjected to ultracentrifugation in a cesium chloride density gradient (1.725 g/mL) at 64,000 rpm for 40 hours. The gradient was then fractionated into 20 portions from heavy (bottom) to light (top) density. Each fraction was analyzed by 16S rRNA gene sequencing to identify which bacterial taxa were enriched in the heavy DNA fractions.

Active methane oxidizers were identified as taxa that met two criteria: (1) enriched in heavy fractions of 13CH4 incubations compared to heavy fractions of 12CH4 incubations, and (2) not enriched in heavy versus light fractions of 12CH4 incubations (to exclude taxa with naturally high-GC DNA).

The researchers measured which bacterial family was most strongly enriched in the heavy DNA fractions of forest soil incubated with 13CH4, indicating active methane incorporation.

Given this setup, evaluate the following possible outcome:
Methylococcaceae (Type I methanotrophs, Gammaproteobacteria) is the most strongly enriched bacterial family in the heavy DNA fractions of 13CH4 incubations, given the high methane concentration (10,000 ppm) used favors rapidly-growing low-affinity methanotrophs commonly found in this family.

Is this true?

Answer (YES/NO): NO